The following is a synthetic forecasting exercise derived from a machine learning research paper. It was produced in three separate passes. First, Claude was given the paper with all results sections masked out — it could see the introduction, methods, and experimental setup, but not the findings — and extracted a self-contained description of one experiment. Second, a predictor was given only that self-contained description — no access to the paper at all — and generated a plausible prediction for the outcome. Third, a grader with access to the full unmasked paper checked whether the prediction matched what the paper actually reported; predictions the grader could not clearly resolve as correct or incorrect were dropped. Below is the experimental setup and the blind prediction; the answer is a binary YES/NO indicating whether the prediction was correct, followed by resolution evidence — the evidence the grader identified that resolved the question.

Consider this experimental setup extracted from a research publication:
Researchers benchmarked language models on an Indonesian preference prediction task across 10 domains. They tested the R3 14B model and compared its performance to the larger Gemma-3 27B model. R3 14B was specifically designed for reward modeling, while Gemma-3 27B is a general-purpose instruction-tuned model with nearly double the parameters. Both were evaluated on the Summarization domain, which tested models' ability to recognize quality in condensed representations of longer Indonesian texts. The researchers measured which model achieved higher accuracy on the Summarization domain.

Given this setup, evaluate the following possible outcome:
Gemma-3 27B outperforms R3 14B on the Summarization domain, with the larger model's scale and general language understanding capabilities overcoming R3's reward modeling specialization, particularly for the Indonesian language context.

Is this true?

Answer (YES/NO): NO